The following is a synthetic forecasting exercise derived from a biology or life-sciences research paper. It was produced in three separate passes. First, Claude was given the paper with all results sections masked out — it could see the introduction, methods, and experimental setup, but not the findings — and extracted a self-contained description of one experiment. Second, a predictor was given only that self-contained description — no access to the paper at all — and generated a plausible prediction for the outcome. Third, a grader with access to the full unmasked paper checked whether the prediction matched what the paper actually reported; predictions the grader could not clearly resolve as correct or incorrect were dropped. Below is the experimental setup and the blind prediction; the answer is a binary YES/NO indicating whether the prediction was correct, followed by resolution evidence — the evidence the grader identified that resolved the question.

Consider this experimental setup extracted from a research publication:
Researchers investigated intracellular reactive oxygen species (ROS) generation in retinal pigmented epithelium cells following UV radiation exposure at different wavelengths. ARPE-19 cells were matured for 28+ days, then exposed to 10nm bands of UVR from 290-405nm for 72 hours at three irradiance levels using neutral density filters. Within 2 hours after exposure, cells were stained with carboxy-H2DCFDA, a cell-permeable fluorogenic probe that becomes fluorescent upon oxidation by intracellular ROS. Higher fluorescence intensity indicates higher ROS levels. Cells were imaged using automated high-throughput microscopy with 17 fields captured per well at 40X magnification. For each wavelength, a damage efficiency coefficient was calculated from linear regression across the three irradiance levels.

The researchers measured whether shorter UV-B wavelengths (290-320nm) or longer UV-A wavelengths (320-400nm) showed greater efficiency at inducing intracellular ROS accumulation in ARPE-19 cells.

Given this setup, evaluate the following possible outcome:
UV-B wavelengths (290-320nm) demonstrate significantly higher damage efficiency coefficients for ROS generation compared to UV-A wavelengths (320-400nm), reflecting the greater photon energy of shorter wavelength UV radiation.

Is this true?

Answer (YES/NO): YES